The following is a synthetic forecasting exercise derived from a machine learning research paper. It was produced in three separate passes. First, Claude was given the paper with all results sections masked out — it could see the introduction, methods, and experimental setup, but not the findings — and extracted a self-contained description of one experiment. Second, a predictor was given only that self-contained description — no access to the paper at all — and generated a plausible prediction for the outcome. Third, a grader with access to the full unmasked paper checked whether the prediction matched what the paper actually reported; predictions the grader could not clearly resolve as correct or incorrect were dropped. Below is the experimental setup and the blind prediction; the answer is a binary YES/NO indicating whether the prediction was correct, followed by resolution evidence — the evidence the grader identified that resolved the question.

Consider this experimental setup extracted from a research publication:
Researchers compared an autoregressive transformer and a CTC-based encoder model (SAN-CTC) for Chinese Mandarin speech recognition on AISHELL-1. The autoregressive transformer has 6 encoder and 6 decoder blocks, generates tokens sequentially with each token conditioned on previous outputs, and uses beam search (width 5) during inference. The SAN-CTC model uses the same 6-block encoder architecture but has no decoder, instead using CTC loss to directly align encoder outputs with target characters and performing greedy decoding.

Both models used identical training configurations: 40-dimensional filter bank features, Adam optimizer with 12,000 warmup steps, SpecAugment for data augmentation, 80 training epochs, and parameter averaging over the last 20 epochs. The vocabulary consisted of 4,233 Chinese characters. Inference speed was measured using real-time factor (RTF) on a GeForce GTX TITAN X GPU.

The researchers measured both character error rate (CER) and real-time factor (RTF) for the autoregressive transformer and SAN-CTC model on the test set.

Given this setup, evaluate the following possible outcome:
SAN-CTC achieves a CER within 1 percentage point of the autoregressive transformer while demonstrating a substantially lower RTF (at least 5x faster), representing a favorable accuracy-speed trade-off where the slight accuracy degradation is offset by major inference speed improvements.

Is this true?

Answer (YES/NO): NO